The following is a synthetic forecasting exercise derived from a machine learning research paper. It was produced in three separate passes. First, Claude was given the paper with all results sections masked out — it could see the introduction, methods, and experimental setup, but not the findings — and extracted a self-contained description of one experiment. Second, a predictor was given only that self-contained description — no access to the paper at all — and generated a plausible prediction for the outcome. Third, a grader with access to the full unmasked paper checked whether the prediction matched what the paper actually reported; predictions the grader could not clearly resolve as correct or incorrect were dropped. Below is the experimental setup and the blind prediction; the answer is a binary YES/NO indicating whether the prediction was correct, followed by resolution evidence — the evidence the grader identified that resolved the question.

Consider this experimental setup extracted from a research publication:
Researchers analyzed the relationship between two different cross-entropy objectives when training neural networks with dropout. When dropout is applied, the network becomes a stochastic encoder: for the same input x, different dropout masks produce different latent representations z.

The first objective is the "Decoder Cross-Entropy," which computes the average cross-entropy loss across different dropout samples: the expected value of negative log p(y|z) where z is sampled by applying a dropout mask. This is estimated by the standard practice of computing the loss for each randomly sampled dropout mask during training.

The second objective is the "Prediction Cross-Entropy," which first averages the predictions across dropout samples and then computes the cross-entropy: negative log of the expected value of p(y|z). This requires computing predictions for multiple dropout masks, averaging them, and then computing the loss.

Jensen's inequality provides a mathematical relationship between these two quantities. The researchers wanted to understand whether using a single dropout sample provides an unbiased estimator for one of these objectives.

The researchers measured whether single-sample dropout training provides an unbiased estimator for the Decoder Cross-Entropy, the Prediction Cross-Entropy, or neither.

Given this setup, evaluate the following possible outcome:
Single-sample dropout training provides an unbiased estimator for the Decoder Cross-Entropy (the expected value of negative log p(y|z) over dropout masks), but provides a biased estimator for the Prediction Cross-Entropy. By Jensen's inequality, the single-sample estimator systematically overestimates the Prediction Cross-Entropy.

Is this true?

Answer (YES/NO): YES